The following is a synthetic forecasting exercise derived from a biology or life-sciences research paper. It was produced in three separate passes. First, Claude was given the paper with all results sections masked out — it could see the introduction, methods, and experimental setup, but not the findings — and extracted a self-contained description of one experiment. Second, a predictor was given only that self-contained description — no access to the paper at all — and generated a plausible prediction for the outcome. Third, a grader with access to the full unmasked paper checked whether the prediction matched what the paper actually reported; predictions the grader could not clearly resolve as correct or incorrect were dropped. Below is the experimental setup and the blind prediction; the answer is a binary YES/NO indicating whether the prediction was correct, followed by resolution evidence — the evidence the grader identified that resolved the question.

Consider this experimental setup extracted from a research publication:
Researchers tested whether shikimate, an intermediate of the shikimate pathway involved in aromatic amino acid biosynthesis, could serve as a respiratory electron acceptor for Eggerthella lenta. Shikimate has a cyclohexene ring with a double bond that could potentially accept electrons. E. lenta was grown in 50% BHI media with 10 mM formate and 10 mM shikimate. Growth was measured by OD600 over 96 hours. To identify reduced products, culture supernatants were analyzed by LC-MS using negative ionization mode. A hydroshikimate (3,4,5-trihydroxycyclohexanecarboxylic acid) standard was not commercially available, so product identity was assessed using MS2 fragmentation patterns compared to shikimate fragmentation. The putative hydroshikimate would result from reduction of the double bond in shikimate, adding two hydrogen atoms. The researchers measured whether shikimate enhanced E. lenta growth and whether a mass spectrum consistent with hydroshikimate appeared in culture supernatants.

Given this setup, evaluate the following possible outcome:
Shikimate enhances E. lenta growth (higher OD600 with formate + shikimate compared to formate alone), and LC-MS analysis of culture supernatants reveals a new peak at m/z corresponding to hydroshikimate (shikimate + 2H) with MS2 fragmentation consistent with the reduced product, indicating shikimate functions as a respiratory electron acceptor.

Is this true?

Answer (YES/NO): YES